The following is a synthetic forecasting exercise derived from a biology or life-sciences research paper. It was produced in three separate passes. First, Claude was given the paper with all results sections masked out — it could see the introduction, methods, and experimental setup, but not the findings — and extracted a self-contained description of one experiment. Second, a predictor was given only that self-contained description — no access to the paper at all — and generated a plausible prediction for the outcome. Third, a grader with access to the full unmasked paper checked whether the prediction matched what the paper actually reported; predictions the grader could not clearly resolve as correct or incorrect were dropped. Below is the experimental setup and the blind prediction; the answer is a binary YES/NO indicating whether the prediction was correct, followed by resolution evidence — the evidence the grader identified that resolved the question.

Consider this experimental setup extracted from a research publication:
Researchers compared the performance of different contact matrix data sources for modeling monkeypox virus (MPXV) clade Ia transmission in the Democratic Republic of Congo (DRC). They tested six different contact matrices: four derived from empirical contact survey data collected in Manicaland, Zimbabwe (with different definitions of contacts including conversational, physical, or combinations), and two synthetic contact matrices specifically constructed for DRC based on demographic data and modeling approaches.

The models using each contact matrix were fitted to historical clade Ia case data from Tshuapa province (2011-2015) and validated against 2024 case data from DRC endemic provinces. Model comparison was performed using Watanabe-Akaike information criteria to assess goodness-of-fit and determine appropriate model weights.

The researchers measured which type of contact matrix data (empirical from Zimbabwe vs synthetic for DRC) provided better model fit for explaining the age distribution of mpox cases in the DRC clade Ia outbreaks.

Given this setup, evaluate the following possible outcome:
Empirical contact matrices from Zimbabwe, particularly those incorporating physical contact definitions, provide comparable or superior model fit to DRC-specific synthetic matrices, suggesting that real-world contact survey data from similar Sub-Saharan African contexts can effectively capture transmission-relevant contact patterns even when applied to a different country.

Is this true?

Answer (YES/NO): YES